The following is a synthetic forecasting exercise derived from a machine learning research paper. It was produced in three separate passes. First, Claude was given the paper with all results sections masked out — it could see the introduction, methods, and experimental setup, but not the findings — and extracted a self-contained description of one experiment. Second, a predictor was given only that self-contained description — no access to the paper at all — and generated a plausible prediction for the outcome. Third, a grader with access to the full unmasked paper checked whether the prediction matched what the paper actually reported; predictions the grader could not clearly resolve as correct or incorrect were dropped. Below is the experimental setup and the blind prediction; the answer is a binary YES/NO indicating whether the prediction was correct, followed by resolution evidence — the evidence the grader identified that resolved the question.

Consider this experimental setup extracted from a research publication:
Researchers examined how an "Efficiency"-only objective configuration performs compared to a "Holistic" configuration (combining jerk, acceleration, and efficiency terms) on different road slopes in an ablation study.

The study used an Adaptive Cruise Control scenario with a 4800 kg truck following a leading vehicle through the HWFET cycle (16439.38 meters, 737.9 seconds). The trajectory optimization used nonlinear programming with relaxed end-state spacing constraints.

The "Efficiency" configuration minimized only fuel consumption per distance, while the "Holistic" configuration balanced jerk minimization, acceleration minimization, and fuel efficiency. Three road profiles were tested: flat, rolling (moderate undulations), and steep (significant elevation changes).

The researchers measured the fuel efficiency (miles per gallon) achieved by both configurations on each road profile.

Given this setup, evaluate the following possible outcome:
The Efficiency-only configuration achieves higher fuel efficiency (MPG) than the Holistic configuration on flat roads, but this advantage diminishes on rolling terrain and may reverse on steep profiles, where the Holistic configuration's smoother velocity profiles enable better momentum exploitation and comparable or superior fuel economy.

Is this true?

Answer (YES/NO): NO